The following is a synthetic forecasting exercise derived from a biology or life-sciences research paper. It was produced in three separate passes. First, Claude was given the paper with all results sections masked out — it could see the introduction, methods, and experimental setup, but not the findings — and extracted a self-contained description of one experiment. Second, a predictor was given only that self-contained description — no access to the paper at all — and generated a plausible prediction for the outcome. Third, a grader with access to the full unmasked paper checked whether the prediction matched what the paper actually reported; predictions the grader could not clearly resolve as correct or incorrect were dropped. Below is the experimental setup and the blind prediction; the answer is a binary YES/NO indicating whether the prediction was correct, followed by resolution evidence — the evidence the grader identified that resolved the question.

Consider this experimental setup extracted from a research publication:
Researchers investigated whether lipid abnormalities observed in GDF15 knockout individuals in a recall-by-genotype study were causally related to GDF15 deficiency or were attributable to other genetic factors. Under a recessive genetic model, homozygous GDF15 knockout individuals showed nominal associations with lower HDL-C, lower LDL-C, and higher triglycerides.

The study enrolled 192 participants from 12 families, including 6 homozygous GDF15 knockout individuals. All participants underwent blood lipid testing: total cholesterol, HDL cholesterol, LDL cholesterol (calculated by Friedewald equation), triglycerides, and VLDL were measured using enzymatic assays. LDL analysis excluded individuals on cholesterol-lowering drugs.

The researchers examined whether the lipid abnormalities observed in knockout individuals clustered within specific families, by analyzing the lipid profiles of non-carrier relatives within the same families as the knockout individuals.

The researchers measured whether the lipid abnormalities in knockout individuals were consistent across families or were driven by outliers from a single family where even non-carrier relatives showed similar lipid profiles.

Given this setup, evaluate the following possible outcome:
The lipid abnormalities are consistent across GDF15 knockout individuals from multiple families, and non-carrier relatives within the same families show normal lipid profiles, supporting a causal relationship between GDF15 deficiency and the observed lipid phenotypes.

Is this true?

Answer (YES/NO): NO